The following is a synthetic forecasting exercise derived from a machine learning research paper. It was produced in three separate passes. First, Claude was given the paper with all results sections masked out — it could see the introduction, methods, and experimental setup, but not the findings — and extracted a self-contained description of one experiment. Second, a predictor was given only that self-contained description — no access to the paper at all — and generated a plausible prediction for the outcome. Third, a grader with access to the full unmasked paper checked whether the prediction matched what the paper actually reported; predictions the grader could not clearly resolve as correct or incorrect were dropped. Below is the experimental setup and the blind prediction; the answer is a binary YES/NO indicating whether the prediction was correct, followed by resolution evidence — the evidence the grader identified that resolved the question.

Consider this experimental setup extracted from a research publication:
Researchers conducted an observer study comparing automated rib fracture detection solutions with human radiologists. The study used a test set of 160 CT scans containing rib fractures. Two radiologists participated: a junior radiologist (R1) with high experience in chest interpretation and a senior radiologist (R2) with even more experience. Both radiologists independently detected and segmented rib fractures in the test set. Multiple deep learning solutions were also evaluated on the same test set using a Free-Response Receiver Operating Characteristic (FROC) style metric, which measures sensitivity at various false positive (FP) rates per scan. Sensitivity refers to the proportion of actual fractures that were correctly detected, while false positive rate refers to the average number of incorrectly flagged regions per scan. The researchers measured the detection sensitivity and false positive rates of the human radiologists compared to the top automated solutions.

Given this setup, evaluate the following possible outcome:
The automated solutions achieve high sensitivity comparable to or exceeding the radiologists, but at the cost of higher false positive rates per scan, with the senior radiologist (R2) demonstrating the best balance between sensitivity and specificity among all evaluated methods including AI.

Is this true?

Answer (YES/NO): NO